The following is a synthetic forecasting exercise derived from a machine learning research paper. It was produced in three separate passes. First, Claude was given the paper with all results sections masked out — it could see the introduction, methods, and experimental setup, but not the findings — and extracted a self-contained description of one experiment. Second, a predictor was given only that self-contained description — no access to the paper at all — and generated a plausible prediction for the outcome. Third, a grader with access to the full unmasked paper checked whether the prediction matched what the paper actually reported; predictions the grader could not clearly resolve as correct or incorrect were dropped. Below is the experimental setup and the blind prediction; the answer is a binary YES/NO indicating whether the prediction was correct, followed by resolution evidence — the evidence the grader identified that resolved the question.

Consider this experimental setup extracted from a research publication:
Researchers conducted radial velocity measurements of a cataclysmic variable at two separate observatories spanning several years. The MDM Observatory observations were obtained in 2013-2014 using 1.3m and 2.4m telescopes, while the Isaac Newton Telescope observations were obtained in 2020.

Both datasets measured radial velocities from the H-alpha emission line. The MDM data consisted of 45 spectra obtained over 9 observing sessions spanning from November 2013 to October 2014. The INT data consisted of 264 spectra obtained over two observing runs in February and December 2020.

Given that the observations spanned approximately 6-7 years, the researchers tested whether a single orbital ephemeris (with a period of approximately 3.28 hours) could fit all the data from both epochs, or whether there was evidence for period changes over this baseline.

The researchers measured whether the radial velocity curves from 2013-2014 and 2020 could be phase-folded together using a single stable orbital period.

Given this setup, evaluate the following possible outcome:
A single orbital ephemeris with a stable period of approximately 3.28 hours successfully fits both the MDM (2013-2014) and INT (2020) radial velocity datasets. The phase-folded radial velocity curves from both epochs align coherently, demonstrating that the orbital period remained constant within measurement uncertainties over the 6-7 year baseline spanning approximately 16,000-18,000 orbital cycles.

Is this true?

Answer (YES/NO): YES